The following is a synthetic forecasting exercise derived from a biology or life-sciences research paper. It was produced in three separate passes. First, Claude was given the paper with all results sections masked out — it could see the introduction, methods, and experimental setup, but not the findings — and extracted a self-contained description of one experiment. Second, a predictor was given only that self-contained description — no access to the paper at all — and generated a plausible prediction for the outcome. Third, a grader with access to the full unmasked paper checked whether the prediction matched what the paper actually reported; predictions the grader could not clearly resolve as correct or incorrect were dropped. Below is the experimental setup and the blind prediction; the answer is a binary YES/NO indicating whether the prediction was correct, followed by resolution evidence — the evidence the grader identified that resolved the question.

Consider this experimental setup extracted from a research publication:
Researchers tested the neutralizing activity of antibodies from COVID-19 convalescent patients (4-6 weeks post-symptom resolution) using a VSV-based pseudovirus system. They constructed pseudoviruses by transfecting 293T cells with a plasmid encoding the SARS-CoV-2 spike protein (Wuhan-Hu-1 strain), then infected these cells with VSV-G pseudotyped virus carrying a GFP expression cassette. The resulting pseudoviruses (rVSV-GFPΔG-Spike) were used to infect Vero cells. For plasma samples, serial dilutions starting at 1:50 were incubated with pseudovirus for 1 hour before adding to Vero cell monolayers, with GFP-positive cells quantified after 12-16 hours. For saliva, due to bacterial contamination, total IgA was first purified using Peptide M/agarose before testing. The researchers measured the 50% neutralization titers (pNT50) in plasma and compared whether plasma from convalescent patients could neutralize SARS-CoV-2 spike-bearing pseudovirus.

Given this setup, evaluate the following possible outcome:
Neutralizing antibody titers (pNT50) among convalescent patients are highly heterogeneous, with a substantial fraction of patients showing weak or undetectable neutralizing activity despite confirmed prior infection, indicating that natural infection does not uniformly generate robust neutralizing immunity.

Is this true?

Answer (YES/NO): NO